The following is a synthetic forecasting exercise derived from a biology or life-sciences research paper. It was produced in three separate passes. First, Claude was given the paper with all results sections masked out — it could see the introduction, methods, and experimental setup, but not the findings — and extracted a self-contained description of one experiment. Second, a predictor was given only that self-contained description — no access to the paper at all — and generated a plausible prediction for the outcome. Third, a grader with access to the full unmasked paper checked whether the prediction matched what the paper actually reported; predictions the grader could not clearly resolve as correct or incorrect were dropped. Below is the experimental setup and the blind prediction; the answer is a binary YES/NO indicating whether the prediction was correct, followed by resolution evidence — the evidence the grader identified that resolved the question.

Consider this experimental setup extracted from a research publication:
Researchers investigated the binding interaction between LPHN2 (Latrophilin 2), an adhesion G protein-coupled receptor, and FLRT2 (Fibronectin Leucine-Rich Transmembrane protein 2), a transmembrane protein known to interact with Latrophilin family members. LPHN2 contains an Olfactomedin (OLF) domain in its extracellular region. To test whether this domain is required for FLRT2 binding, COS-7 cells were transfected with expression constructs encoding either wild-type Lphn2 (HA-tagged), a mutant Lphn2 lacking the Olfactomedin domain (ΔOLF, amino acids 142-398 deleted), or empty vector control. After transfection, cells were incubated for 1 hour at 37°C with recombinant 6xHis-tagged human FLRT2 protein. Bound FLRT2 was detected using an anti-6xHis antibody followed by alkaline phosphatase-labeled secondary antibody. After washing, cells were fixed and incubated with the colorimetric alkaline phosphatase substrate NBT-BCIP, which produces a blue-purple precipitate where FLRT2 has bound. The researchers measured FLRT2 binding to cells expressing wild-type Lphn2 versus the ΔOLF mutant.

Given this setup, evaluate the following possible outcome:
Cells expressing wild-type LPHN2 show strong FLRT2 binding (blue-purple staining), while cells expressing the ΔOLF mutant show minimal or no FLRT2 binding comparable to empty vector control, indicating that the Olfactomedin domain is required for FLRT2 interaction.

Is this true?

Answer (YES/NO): YES